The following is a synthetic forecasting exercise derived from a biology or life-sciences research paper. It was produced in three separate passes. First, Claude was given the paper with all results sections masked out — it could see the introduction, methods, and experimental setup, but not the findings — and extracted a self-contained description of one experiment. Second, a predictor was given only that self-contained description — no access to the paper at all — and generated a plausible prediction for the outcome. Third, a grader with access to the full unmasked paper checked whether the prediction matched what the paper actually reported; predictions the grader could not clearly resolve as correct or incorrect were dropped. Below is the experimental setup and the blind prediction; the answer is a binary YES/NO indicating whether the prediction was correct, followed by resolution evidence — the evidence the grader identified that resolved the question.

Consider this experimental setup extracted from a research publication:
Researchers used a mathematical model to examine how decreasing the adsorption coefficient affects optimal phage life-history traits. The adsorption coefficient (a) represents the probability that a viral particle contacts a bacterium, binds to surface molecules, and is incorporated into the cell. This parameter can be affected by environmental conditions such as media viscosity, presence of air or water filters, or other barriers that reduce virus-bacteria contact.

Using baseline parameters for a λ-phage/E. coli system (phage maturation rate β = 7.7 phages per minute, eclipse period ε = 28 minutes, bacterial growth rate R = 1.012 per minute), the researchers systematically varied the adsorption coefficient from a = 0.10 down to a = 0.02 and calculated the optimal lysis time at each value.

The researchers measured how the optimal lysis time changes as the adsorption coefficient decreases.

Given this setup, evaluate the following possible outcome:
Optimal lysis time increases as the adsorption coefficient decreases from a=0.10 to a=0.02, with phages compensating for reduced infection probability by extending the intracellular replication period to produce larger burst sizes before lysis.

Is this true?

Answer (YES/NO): YES